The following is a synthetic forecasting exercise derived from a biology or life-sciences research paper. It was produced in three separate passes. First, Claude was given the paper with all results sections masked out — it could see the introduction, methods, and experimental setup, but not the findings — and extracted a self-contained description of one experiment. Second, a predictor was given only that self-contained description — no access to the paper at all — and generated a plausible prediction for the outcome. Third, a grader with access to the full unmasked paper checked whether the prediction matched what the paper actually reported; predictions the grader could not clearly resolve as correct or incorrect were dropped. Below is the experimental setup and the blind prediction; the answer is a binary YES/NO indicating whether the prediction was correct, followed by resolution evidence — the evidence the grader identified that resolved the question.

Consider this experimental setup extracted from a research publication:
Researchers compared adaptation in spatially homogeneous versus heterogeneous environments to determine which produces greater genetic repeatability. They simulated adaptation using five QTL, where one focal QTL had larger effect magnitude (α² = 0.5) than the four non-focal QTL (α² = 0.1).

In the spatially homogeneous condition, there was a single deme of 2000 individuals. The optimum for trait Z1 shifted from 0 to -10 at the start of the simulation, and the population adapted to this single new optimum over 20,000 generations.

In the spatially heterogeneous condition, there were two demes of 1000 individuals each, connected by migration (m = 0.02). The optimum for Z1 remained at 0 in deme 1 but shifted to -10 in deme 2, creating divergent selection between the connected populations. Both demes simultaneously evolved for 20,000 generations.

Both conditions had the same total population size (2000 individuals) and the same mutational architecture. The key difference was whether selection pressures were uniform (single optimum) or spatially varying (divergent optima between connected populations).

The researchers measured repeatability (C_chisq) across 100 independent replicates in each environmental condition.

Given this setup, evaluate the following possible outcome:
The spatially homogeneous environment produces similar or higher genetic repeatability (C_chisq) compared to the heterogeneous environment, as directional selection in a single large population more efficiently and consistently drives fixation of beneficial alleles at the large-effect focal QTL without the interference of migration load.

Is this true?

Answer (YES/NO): NO